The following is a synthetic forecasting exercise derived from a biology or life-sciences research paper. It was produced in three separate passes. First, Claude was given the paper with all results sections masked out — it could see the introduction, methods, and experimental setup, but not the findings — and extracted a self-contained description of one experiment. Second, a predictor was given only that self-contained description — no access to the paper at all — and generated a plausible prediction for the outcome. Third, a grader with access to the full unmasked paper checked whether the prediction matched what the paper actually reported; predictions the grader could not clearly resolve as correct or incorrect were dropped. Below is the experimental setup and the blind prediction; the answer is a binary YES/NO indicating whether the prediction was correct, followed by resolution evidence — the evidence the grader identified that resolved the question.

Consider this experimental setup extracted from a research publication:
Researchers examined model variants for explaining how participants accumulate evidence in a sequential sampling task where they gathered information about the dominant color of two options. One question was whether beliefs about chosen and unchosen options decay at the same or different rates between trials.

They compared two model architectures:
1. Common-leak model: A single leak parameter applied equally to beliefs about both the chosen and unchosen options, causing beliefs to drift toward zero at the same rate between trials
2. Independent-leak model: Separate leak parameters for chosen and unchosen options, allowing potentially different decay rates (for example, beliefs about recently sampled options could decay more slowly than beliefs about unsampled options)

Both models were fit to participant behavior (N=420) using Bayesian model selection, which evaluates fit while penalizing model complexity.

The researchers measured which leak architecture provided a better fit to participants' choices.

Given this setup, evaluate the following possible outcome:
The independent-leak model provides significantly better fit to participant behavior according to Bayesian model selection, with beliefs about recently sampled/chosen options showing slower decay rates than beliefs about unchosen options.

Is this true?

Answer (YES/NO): NO